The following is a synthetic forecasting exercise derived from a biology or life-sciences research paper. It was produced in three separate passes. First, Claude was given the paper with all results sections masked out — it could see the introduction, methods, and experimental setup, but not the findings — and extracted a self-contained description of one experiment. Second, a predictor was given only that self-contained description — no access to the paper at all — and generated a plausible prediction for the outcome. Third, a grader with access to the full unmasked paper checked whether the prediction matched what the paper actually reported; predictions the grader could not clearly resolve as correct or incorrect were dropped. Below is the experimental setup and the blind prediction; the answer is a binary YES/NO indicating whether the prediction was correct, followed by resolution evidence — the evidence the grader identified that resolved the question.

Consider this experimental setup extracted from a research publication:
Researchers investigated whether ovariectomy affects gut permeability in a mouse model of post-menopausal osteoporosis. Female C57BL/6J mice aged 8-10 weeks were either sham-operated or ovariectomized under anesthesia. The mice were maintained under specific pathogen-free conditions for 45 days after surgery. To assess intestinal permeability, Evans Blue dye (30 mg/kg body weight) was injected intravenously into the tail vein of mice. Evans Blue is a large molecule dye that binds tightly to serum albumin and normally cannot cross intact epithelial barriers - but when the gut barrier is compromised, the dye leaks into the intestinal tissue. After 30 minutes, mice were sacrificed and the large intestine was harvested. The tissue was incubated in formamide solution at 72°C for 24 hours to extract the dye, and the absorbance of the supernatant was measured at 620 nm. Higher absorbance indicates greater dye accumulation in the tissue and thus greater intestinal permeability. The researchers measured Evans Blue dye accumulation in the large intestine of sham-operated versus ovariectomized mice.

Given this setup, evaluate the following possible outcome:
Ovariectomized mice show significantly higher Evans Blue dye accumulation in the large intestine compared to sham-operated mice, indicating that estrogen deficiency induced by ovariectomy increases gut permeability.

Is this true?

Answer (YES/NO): YES